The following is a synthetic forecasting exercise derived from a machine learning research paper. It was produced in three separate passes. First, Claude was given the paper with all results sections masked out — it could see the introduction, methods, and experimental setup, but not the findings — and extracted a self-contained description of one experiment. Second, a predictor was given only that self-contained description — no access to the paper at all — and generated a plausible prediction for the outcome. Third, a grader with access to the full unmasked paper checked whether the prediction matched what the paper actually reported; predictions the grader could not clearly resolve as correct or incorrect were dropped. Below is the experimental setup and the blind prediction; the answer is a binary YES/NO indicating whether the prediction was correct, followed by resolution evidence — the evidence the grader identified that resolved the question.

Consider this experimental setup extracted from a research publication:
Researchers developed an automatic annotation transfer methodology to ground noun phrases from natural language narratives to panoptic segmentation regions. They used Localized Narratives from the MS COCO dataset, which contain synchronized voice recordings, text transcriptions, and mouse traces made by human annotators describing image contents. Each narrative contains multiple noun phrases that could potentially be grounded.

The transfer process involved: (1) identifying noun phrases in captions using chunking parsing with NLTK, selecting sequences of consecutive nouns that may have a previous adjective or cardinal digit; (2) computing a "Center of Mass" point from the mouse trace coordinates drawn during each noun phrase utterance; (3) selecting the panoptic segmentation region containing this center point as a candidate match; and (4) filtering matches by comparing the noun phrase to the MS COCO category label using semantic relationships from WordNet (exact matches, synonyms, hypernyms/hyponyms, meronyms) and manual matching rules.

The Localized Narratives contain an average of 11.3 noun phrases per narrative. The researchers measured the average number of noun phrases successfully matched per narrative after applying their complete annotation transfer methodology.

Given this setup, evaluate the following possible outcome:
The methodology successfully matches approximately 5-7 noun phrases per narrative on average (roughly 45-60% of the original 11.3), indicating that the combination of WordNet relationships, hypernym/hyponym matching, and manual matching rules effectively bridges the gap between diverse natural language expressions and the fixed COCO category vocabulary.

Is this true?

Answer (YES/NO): YES